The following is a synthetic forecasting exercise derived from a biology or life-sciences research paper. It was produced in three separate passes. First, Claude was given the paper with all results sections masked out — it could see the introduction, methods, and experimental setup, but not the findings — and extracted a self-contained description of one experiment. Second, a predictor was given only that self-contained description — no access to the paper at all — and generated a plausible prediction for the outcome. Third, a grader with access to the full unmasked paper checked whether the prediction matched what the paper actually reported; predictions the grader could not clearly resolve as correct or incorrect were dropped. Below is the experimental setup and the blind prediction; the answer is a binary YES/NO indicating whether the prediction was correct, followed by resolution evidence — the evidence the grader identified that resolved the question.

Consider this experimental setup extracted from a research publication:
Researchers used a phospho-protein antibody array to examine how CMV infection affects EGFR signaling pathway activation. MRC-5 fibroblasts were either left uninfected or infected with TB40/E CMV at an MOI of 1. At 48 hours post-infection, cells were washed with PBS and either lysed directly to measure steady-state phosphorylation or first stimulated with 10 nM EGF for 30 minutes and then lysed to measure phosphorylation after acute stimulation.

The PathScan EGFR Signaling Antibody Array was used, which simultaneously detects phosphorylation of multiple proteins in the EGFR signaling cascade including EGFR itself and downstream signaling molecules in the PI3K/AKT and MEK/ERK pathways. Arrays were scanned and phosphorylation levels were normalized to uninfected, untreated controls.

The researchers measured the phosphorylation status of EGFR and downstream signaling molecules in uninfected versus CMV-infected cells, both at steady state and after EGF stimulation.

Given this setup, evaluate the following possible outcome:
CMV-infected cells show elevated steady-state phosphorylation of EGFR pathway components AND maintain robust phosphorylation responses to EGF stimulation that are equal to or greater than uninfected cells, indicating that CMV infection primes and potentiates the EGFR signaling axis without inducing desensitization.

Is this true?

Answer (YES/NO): NO